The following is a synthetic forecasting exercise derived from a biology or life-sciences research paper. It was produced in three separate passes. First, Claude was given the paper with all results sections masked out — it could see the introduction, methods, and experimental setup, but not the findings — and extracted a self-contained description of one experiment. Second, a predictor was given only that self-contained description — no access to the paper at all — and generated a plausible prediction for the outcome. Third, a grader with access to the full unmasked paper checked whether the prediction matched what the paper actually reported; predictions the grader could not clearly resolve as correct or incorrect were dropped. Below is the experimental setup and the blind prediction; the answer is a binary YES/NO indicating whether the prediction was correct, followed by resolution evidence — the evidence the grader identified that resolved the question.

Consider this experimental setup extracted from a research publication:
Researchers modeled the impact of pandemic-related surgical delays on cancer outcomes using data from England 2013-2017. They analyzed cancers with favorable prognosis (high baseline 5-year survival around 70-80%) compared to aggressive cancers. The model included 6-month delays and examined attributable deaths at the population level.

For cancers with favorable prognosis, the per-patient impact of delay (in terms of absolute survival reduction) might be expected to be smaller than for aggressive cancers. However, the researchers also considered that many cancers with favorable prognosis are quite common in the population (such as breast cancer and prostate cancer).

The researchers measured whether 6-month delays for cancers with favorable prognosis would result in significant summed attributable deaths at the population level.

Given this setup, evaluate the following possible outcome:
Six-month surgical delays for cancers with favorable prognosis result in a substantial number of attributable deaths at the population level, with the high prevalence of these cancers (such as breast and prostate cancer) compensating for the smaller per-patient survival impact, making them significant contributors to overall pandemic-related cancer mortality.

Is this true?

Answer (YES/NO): YES